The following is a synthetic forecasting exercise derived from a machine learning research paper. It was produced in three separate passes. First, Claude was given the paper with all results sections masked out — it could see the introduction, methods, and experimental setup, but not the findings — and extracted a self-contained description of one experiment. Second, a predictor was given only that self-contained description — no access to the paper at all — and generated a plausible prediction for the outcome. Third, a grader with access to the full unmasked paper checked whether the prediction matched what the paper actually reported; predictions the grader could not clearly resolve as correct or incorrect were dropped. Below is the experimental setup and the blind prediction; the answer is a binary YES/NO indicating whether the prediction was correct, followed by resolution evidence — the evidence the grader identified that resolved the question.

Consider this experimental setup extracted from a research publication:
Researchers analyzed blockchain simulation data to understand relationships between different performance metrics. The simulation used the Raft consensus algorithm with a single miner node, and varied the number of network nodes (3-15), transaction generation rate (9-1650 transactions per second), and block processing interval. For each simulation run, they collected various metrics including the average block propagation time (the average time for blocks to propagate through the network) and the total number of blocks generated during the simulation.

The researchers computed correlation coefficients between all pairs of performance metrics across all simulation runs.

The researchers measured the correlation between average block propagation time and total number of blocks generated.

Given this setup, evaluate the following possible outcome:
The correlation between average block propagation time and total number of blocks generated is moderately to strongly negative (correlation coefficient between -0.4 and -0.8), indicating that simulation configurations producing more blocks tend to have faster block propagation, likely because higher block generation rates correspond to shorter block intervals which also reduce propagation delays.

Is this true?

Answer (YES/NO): NO